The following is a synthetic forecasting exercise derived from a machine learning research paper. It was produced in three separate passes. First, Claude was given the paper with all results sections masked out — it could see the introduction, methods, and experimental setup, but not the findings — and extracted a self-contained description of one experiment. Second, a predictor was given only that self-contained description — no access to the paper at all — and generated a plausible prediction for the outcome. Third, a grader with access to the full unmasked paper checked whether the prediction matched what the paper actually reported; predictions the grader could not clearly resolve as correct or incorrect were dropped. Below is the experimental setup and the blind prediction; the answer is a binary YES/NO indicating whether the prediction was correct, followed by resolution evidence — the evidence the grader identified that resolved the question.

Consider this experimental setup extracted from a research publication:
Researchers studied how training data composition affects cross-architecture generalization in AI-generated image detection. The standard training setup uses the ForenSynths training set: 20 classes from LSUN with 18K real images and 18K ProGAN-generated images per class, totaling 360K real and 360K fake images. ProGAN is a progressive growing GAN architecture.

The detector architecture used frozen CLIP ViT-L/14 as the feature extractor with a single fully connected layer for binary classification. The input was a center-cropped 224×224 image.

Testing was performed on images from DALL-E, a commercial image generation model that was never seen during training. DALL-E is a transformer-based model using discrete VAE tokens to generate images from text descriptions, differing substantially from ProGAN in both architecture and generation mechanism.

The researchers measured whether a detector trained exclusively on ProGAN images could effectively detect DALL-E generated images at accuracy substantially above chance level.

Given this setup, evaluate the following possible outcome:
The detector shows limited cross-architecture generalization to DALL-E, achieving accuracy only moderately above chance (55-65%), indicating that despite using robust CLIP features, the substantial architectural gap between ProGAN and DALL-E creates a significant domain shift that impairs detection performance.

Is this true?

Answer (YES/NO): NO